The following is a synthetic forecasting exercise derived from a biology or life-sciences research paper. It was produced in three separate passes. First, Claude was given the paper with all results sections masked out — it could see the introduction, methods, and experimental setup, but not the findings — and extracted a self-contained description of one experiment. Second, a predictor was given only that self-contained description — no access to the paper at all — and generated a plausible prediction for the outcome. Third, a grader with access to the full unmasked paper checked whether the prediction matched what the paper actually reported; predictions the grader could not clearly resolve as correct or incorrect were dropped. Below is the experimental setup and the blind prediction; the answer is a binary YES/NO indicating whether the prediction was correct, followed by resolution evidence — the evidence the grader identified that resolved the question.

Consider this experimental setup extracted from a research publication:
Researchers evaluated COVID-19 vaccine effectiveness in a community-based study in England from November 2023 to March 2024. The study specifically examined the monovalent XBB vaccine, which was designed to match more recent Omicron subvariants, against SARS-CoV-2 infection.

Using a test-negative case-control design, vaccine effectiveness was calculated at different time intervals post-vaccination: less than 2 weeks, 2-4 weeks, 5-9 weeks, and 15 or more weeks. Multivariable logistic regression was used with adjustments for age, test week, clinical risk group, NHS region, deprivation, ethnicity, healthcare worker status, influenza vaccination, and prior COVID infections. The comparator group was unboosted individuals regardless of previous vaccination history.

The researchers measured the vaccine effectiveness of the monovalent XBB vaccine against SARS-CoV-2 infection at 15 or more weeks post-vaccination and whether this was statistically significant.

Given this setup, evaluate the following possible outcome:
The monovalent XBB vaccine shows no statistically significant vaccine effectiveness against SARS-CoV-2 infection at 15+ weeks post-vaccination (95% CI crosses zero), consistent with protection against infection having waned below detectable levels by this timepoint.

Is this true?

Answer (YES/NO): YES